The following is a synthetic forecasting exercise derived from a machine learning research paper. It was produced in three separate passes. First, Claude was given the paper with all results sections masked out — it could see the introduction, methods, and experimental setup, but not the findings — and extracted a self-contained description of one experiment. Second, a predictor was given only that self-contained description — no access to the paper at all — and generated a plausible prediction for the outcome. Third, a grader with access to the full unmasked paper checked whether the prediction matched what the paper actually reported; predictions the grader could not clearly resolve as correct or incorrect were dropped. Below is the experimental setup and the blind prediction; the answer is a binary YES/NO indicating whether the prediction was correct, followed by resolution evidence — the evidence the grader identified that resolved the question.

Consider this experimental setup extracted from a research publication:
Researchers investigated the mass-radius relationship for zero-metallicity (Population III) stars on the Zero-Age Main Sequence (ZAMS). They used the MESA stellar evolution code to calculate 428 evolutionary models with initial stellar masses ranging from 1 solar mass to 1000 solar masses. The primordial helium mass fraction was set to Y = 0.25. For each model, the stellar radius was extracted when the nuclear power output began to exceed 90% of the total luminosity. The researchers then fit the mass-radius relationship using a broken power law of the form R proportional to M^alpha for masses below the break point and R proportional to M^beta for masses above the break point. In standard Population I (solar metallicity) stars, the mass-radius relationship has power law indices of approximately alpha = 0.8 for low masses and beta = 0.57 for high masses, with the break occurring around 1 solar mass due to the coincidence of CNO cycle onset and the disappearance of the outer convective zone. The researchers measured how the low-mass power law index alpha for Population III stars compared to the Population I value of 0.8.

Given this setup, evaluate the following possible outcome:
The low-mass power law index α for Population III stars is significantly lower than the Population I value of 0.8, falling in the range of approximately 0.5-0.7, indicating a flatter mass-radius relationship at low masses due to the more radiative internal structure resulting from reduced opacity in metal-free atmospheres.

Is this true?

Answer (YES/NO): NO